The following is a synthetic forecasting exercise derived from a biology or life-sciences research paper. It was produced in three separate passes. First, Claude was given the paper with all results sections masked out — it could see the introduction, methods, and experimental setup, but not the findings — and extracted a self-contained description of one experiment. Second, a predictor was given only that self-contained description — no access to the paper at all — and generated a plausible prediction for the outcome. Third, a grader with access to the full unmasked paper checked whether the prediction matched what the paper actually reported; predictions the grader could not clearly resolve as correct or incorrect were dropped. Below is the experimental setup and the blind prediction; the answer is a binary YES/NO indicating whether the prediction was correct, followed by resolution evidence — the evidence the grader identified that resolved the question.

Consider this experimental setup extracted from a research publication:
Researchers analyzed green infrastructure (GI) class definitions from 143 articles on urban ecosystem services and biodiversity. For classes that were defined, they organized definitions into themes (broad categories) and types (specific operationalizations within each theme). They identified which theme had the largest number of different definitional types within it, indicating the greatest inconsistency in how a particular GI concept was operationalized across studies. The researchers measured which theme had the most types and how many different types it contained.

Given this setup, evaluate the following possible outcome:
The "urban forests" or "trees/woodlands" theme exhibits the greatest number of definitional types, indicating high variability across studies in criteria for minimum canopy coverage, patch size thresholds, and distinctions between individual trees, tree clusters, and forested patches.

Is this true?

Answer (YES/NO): NO